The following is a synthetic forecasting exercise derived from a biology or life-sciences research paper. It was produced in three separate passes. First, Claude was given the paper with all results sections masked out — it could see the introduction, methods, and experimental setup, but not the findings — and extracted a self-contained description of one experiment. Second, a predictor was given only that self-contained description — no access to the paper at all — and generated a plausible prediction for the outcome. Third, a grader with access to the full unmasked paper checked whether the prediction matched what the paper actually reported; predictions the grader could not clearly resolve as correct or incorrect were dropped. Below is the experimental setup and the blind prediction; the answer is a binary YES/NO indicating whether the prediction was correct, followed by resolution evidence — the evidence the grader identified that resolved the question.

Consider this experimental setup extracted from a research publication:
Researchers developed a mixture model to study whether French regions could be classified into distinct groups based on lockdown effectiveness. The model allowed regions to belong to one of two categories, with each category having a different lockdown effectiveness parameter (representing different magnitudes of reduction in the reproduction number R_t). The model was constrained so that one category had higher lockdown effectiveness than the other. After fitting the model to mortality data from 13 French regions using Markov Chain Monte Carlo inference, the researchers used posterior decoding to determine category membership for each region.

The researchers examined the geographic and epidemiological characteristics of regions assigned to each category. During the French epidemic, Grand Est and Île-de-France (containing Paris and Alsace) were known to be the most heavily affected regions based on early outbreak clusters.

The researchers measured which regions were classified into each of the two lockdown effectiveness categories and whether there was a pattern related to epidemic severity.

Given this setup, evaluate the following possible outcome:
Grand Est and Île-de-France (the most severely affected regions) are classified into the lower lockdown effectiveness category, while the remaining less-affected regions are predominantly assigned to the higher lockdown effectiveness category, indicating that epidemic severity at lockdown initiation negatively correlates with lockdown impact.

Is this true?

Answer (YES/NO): NO